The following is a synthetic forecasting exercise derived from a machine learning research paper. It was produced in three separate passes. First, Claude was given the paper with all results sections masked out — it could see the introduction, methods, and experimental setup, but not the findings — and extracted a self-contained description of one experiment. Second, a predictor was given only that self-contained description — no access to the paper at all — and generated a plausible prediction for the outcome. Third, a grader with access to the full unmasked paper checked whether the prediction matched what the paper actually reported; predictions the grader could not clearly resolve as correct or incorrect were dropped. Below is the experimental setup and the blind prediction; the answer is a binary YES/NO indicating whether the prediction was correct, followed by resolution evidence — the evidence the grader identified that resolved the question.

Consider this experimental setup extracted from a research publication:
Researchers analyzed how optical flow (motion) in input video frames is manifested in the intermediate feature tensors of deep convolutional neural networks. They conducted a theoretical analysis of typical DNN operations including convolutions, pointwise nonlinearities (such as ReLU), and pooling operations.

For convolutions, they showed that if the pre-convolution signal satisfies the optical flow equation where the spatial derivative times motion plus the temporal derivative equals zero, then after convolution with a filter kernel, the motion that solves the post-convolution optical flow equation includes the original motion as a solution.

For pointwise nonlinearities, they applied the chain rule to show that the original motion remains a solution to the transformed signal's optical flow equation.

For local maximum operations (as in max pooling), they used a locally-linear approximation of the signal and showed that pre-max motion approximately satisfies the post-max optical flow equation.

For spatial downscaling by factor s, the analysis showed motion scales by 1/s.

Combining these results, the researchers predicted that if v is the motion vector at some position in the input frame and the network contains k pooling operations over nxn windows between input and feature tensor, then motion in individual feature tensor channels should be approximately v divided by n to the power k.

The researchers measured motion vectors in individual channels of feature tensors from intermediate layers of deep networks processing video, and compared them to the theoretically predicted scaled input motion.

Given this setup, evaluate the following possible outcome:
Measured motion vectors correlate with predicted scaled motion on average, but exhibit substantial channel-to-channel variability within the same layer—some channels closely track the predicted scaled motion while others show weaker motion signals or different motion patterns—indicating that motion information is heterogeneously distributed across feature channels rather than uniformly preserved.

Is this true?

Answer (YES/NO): NO